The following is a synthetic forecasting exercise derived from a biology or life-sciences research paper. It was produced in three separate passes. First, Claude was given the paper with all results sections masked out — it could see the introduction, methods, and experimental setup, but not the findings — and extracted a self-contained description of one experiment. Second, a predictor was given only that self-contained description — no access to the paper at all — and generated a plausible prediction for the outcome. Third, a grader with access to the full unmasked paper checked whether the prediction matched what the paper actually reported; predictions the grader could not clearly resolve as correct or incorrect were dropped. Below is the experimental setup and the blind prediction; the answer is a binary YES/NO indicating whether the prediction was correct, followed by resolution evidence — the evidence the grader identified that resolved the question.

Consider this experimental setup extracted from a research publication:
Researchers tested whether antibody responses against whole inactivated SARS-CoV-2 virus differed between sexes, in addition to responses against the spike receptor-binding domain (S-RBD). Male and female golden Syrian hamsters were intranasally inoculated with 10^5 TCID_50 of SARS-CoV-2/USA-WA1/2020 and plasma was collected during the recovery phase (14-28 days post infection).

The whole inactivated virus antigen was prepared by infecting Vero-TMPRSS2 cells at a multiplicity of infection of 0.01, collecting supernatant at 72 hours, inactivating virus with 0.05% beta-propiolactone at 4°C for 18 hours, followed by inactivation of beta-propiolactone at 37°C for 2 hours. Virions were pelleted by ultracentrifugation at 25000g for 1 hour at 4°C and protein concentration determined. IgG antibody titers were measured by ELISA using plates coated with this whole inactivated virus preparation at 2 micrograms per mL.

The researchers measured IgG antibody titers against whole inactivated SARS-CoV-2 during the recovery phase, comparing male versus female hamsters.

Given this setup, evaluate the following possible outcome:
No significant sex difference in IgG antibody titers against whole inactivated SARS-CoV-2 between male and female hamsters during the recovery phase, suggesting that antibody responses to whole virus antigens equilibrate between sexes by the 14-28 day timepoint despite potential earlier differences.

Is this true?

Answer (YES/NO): NO